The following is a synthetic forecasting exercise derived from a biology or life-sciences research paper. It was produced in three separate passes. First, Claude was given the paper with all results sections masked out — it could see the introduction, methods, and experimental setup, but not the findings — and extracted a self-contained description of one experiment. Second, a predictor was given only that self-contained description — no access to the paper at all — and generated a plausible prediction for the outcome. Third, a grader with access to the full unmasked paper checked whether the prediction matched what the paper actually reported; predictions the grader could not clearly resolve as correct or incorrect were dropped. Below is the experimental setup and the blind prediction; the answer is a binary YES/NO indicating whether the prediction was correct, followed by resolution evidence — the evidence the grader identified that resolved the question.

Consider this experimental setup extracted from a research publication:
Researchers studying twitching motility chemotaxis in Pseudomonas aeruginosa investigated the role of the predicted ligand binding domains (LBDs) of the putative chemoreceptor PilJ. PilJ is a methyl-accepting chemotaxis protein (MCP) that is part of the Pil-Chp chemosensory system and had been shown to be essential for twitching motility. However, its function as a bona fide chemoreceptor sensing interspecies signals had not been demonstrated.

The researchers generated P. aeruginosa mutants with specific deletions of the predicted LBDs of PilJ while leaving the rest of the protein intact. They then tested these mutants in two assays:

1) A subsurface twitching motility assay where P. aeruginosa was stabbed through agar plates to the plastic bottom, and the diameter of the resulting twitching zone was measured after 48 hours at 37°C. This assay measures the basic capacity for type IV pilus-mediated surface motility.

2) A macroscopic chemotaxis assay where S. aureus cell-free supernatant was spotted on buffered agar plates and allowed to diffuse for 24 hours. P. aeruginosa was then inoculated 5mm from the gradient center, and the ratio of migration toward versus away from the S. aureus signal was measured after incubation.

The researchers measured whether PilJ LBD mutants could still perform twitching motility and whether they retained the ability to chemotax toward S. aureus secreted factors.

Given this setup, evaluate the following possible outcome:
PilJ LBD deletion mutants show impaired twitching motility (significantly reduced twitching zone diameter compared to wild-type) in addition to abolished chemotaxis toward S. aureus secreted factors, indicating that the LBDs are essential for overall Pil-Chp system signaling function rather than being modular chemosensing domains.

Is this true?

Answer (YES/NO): NO